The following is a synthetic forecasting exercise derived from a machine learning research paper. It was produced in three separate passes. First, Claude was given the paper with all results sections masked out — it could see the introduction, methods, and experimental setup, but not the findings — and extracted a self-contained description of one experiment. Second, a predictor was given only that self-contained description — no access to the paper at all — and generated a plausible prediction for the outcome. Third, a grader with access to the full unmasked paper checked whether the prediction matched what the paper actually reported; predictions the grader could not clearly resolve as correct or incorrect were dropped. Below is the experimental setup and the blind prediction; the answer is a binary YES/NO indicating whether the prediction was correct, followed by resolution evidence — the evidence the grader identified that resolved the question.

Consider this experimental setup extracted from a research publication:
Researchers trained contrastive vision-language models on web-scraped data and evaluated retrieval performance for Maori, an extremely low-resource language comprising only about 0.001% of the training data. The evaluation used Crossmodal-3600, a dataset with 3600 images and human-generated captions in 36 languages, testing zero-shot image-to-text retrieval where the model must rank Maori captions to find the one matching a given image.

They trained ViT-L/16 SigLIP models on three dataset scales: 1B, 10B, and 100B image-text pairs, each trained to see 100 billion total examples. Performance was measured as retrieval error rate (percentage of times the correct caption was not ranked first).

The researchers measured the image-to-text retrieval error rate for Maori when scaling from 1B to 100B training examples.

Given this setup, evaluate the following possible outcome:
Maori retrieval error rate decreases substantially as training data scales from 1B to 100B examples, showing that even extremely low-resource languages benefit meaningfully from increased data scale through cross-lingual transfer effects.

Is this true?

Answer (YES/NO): NO